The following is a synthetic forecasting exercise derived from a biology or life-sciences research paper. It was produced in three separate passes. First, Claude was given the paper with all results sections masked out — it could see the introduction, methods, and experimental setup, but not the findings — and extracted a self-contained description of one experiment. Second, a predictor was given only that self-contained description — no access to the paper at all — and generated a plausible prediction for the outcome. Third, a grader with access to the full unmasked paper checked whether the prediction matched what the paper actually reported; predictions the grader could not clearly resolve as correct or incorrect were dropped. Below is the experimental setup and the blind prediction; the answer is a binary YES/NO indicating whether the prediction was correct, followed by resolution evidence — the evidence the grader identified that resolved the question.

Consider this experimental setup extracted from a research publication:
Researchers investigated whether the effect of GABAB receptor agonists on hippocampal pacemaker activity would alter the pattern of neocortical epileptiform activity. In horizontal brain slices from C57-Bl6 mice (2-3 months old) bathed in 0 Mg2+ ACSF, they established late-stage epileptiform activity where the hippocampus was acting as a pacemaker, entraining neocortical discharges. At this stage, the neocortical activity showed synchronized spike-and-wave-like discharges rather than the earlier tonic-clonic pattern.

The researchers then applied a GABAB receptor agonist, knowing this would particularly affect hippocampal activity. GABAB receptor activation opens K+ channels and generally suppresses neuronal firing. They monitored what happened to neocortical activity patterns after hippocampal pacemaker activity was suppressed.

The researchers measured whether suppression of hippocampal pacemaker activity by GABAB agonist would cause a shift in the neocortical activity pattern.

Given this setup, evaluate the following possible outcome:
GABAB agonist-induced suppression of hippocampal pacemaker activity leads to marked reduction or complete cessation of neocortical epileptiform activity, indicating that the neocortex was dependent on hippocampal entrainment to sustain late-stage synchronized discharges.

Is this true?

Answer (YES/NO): NO